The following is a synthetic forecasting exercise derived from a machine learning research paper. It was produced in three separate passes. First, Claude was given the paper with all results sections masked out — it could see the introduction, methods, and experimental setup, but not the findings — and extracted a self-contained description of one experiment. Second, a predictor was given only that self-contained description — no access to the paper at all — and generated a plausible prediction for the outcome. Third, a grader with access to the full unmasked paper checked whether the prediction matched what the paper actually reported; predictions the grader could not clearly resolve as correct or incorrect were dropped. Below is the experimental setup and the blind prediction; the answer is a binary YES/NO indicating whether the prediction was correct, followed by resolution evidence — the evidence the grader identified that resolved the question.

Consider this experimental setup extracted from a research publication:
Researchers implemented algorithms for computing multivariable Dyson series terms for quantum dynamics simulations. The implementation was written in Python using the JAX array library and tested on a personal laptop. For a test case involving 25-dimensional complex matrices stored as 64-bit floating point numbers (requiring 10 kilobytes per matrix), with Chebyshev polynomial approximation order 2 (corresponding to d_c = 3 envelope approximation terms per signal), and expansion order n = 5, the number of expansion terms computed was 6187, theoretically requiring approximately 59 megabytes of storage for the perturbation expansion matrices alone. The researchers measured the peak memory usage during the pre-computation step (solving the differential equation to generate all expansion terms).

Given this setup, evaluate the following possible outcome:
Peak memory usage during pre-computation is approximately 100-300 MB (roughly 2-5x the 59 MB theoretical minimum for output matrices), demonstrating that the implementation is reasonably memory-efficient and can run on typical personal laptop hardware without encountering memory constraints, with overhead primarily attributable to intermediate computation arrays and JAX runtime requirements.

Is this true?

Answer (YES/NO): NO